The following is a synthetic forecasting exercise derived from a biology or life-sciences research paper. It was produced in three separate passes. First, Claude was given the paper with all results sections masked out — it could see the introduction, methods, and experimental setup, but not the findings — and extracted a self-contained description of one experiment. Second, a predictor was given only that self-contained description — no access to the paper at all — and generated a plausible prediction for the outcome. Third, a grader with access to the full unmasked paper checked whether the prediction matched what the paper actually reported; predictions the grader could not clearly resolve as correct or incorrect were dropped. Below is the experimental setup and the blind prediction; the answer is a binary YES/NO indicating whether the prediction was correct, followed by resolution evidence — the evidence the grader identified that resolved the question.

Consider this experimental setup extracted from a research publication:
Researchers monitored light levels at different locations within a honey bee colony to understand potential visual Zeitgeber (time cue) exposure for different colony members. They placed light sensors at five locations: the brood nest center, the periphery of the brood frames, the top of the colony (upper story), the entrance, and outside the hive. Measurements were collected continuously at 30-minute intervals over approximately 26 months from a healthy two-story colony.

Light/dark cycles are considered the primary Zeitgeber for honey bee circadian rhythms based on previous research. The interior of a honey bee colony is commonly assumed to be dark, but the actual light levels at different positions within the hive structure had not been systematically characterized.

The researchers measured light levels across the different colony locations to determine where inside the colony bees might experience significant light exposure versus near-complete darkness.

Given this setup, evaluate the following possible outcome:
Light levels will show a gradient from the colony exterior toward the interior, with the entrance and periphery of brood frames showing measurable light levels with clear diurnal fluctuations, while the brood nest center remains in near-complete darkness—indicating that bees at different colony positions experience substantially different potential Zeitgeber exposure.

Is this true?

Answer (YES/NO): NO